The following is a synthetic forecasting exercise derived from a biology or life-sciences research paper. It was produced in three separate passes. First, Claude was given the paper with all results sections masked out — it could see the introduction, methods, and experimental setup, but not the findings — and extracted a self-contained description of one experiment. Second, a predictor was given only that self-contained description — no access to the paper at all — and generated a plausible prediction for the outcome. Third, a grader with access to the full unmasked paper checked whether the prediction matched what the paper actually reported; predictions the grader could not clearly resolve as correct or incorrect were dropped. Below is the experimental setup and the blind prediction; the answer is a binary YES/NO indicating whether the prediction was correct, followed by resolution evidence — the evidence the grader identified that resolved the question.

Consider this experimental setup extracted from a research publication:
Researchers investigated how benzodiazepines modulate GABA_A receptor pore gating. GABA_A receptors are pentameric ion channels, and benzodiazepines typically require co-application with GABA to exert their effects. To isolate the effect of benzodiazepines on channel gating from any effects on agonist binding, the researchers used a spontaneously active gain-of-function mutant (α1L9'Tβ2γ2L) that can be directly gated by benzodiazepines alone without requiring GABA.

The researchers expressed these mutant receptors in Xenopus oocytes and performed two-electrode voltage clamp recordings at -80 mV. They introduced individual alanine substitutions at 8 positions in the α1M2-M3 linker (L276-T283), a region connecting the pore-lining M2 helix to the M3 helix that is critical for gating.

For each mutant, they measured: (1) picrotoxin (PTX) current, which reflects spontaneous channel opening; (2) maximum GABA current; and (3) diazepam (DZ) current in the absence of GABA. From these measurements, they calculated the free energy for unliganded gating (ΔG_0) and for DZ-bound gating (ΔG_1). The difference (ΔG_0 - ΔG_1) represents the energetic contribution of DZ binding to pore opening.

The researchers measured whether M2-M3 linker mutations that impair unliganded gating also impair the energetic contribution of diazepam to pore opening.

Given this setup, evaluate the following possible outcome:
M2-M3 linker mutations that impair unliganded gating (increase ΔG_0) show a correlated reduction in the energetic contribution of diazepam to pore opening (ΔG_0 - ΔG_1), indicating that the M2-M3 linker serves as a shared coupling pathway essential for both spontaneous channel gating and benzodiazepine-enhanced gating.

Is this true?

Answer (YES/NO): NO